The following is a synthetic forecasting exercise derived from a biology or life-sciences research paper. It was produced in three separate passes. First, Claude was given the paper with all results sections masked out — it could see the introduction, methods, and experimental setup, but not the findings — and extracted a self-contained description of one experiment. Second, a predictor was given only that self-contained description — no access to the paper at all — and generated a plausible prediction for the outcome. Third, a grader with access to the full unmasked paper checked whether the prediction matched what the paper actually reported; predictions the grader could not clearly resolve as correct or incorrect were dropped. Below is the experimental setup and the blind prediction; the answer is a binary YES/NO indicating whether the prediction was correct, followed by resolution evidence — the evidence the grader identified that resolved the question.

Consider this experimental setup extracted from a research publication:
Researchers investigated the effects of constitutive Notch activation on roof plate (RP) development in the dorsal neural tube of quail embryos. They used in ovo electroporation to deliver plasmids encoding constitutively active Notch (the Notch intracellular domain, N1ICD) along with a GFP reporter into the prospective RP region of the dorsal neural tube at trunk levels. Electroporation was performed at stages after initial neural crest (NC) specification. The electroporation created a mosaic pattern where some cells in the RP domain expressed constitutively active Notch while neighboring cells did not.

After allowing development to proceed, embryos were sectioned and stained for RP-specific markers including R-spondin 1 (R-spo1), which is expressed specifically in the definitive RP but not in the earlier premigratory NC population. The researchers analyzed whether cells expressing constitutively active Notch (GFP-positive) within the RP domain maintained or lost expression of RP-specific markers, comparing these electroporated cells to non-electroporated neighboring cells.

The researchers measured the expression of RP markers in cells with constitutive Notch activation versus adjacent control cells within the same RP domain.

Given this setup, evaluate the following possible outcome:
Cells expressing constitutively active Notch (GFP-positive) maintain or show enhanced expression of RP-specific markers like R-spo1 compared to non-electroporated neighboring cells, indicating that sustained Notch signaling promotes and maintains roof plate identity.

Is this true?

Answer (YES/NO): NO